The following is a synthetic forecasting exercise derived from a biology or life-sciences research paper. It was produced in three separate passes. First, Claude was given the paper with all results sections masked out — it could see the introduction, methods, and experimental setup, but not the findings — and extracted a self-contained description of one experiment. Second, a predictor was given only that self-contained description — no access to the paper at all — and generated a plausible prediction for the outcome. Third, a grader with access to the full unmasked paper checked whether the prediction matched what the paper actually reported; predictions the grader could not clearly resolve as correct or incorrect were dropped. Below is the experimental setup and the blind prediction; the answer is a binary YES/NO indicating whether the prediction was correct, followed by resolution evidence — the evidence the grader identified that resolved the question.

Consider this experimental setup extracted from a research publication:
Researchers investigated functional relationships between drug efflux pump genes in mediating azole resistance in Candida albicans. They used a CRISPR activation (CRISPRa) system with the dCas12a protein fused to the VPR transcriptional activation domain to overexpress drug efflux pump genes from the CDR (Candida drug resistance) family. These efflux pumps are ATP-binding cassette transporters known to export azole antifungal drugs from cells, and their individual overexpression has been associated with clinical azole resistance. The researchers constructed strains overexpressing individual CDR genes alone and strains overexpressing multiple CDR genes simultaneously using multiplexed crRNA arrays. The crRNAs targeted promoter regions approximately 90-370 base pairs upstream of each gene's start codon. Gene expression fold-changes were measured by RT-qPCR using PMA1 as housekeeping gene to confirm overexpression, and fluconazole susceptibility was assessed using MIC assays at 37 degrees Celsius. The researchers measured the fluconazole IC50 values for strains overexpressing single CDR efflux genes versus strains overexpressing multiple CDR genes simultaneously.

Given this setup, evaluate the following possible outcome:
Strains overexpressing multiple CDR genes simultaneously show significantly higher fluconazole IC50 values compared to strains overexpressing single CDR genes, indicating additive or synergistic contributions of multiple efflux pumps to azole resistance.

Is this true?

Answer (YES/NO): NO